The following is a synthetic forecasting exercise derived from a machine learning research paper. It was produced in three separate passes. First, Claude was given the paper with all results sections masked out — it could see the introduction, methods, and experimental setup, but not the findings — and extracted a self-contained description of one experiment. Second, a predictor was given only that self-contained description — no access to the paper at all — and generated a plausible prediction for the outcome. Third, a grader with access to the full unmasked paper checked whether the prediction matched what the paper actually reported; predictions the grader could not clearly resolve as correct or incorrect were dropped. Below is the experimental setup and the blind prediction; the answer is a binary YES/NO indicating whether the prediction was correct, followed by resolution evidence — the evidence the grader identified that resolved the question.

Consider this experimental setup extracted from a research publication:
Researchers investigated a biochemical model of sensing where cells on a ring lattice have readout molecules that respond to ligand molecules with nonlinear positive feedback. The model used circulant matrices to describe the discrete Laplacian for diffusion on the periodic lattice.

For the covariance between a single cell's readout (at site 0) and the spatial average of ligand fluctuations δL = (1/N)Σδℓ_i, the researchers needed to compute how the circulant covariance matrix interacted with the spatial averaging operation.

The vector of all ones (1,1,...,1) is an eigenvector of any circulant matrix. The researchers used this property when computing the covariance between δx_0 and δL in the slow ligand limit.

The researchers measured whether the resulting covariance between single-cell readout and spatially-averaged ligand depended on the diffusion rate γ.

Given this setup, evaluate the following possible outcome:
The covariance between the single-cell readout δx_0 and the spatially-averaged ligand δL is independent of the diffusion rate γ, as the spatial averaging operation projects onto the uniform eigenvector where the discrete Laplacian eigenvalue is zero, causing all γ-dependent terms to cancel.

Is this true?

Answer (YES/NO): YES